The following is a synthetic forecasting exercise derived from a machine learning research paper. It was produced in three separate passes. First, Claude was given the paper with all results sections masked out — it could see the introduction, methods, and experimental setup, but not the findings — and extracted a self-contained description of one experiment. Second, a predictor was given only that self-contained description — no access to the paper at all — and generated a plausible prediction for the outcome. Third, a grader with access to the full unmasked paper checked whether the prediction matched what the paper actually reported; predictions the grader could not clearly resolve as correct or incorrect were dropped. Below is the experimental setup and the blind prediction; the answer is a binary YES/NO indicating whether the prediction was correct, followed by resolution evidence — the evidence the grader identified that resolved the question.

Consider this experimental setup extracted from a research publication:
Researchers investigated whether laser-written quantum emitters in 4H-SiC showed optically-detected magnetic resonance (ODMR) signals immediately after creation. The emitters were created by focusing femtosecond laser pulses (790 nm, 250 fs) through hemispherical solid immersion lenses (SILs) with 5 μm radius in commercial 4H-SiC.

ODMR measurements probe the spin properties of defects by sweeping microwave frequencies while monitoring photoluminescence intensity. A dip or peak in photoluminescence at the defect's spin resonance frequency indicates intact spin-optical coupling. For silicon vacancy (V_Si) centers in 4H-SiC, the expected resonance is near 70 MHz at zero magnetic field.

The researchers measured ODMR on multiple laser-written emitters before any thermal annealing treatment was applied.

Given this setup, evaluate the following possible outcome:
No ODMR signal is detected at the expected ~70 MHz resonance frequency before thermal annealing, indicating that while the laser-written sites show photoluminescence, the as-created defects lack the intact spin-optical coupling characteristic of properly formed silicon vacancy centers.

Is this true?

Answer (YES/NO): YES